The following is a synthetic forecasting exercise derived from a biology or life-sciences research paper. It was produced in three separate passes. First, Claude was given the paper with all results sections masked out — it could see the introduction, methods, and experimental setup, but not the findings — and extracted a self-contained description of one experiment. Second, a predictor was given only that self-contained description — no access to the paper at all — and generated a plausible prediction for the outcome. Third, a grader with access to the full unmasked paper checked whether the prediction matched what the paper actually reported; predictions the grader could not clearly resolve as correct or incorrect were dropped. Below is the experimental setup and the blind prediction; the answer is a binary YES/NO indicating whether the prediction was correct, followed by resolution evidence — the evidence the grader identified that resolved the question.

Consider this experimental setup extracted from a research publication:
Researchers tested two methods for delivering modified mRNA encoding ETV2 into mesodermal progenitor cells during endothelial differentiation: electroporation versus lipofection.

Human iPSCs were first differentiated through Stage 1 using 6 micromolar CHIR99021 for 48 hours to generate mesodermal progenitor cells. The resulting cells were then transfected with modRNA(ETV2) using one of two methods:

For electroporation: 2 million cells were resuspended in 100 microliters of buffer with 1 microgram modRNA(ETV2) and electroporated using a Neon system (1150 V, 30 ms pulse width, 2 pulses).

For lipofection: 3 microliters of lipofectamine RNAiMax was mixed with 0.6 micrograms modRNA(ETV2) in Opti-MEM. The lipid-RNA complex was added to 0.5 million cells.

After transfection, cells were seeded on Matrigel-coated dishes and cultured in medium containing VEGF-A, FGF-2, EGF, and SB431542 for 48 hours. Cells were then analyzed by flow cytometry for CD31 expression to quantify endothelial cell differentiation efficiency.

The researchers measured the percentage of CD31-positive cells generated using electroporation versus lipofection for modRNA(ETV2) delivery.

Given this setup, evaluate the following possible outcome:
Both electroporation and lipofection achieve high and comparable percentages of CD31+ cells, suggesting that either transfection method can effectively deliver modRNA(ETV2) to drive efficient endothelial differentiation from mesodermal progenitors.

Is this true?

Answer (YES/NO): NO